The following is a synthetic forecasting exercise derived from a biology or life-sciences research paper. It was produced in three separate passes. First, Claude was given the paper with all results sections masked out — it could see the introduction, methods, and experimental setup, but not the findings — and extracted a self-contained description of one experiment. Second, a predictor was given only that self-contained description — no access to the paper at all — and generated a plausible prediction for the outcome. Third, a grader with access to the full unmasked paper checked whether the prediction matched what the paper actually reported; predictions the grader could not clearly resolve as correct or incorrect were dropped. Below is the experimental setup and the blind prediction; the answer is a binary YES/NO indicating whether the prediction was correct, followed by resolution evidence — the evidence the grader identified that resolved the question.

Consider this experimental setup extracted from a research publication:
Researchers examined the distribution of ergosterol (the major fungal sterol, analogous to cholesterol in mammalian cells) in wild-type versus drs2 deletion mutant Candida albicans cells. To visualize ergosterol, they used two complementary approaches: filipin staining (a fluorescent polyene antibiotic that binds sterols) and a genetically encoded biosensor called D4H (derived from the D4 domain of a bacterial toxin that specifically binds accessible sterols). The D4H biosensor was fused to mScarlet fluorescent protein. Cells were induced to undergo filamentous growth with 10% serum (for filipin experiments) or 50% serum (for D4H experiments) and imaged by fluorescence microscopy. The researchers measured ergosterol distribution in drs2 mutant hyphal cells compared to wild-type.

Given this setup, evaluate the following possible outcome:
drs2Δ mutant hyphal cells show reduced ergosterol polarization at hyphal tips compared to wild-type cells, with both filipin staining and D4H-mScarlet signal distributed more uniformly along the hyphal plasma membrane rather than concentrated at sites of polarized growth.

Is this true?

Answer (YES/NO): NO